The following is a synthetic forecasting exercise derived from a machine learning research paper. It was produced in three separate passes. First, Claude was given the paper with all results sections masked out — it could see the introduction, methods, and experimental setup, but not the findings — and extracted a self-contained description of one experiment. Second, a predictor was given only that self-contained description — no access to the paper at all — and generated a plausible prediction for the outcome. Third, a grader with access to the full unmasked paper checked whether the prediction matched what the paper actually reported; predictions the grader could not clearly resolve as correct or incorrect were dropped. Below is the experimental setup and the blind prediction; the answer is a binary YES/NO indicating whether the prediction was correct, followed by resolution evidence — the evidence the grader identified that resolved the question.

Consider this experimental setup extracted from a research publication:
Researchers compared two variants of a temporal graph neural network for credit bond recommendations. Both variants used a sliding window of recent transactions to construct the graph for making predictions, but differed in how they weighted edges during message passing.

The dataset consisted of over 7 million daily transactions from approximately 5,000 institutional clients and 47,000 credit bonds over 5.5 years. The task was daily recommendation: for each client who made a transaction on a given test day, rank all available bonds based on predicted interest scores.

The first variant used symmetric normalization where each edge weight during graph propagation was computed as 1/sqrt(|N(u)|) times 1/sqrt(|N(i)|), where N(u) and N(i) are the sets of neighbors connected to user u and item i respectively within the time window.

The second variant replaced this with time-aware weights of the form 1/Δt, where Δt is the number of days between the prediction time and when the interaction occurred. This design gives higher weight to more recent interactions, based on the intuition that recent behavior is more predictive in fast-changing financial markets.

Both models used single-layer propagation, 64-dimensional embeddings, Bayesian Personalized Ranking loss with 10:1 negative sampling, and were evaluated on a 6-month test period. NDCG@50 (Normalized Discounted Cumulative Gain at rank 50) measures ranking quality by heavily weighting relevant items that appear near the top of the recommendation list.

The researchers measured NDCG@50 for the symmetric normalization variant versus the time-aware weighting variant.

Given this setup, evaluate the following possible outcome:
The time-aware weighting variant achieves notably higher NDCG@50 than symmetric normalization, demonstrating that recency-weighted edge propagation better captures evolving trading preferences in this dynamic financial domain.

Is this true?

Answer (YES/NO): NO